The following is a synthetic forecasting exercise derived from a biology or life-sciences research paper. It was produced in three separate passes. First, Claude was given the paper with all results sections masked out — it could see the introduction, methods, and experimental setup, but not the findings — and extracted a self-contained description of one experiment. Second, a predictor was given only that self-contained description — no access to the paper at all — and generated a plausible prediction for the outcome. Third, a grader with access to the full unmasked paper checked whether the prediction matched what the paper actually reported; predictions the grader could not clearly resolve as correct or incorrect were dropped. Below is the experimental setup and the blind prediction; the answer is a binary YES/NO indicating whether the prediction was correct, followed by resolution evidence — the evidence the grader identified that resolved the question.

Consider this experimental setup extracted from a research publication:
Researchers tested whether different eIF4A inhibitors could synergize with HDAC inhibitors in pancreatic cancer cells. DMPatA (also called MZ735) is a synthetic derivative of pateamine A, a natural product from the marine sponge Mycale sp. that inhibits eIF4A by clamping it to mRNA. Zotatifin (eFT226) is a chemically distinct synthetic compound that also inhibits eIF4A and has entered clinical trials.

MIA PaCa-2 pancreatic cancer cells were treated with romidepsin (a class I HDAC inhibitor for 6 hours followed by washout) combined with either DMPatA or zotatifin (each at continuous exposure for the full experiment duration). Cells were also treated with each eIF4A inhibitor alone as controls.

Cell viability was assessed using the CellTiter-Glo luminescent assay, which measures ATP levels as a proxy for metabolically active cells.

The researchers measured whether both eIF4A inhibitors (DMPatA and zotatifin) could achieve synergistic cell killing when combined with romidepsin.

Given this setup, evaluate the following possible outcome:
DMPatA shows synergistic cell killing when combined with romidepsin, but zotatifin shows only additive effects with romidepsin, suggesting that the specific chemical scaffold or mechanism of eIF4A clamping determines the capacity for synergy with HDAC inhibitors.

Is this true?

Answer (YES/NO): NO